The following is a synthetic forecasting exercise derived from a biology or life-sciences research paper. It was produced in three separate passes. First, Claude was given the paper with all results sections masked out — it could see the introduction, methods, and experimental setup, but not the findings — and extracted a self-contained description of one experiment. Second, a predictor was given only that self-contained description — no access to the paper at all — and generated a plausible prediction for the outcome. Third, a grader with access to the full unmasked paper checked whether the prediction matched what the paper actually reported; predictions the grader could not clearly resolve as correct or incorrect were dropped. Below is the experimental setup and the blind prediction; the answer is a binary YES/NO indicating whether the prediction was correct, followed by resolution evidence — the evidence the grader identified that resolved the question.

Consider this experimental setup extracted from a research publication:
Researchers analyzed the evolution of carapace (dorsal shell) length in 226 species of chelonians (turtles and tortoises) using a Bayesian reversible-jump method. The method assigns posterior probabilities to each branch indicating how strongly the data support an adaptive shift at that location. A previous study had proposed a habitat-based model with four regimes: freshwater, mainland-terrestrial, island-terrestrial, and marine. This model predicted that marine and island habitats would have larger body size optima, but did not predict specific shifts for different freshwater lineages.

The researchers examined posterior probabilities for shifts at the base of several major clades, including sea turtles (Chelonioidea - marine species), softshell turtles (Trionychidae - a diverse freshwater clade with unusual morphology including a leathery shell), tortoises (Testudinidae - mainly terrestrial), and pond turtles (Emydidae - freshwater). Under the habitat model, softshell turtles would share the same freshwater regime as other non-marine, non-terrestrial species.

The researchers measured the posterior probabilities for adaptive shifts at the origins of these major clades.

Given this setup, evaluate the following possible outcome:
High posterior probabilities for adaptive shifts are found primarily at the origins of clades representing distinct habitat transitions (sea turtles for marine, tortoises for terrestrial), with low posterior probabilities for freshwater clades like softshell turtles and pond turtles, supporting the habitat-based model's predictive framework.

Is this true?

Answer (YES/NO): NO